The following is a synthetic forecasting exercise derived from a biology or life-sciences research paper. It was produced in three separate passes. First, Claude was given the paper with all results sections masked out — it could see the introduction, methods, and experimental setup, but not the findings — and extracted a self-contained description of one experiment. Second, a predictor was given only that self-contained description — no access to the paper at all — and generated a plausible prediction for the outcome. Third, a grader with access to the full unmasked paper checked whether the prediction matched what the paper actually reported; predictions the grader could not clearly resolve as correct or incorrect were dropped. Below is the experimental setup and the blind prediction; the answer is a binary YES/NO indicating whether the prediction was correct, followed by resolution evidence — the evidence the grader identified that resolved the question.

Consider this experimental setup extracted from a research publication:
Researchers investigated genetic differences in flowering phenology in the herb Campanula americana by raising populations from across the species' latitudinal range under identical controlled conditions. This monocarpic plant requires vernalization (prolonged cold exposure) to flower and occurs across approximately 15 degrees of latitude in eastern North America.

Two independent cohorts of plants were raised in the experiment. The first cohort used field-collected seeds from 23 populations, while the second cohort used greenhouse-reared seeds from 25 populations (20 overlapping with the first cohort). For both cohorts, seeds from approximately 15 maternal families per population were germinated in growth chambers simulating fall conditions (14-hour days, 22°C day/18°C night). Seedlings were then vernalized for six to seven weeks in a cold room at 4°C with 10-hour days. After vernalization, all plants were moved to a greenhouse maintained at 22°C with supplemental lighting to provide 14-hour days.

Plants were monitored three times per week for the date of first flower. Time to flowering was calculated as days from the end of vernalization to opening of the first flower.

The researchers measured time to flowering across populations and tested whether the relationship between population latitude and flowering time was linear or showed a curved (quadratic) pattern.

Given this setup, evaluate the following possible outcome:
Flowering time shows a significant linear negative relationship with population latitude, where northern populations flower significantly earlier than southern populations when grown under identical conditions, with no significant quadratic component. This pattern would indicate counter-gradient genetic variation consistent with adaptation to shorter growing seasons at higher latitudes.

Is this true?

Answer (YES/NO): NO